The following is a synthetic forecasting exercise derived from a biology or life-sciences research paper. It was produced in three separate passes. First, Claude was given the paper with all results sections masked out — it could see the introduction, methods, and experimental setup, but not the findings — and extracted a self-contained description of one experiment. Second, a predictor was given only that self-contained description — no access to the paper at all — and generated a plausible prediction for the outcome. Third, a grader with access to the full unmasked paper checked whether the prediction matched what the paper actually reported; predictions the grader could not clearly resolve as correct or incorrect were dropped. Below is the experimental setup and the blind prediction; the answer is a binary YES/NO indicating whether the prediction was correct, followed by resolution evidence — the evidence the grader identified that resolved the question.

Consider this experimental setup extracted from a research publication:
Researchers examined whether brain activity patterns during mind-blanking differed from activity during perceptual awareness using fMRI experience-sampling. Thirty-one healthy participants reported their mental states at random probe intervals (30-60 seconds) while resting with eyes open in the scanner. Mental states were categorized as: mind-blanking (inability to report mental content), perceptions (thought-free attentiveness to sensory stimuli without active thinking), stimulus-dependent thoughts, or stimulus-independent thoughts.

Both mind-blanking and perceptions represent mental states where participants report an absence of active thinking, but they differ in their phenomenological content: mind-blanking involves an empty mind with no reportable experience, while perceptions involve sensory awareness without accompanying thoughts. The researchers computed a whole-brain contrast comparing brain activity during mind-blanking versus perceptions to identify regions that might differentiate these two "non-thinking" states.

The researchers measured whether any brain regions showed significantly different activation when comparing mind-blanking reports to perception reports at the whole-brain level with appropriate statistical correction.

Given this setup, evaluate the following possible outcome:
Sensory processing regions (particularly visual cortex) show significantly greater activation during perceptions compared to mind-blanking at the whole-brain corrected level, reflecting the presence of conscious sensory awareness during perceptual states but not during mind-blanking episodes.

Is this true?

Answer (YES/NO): NO